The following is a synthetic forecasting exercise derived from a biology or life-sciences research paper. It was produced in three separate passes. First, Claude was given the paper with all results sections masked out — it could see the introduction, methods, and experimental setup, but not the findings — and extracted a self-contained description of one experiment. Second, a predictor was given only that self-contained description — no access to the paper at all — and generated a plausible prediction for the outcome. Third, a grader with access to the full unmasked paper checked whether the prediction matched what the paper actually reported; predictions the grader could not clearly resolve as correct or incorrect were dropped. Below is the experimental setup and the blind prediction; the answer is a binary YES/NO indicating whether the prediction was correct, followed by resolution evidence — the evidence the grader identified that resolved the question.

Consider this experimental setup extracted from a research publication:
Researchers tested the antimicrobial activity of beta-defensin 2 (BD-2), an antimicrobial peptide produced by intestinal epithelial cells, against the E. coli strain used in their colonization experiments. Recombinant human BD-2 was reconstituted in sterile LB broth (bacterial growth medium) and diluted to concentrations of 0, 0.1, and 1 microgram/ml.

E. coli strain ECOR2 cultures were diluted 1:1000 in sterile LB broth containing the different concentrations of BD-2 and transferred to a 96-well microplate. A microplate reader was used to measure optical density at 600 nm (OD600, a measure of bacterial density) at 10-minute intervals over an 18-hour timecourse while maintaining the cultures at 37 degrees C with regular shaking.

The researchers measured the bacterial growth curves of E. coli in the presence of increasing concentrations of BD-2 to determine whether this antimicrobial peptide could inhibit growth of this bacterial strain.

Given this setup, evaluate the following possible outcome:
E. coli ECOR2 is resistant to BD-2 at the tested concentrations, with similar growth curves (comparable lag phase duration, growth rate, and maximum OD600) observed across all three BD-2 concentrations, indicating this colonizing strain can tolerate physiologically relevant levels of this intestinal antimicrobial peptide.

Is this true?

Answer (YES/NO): NO